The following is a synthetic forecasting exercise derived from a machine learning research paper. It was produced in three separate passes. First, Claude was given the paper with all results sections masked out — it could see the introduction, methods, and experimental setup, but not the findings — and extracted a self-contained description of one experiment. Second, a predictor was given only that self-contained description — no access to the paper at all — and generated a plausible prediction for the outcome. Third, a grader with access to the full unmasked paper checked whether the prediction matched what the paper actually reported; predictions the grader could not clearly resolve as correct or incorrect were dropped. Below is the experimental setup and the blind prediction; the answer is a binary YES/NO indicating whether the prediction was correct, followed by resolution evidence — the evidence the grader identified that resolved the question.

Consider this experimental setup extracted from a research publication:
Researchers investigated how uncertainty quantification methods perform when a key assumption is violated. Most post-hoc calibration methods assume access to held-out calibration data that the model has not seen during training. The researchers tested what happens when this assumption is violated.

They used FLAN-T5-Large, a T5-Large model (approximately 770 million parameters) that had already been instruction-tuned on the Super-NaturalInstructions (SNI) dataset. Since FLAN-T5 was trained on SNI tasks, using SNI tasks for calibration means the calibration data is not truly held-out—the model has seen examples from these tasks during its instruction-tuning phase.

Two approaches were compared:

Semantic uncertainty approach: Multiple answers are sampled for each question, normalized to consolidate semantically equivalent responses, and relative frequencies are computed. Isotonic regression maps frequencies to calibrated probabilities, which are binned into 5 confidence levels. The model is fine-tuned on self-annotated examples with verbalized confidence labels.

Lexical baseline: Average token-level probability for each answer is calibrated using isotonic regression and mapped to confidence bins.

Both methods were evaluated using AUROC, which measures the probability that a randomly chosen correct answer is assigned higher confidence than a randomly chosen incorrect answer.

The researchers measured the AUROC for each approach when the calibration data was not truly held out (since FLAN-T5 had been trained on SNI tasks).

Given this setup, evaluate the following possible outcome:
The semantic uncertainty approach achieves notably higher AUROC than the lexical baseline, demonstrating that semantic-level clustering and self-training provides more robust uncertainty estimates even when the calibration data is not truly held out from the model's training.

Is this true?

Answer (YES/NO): NO